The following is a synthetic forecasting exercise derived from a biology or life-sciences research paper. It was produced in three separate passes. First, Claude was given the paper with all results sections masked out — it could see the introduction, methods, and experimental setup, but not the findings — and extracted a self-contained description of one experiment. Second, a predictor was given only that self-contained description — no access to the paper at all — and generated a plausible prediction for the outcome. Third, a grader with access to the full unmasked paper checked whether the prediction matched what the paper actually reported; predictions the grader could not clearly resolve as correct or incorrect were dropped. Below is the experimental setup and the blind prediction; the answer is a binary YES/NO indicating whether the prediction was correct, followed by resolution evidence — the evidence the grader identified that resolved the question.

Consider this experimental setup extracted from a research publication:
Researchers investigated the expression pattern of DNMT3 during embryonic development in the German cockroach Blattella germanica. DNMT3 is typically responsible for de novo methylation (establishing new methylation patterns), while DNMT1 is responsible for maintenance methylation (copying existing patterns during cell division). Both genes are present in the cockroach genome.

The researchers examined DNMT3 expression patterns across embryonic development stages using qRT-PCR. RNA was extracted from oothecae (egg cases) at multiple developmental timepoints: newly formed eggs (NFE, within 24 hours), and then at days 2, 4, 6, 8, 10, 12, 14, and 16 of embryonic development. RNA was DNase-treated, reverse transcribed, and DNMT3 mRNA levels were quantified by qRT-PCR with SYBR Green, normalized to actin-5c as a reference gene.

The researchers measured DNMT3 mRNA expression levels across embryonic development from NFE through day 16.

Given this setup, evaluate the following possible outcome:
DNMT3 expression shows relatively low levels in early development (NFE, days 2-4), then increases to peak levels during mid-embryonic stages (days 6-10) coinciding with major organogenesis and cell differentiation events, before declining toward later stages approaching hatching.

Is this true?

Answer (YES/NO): NO